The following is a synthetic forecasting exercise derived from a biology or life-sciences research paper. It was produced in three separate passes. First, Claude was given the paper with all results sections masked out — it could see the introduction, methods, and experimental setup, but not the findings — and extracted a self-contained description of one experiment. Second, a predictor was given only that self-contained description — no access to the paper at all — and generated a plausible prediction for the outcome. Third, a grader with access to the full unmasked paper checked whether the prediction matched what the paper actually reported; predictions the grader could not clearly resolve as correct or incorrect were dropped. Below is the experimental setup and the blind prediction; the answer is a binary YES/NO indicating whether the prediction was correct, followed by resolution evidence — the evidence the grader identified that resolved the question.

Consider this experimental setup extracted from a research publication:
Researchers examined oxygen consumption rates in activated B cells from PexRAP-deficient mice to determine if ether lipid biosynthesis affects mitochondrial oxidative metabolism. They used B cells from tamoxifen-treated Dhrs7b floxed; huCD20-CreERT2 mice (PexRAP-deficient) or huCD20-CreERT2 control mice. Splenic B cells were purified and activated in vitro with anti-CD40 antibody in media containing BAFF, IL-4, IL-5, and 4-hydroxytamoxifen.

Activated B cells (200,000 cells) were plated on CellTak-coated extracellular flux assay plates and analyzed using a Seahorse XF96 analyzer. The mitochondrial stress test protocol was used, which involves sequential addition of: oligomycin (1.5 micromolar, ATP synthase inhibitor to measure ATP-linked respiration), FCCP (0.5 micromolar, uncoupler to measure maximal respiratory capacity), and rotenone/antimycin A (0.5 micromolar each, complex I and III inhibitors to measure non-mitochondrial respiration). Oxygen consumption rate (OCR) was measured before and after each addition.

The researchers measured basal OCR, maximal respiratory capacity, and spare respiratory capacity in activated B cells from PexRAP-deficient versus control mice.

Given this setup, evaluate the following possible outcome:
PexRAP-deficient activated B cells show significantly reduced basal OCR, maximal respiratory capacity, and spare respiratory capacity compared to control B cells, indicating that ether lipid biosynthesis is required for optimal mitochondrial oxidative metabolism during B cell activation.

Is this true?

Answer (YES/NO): YES